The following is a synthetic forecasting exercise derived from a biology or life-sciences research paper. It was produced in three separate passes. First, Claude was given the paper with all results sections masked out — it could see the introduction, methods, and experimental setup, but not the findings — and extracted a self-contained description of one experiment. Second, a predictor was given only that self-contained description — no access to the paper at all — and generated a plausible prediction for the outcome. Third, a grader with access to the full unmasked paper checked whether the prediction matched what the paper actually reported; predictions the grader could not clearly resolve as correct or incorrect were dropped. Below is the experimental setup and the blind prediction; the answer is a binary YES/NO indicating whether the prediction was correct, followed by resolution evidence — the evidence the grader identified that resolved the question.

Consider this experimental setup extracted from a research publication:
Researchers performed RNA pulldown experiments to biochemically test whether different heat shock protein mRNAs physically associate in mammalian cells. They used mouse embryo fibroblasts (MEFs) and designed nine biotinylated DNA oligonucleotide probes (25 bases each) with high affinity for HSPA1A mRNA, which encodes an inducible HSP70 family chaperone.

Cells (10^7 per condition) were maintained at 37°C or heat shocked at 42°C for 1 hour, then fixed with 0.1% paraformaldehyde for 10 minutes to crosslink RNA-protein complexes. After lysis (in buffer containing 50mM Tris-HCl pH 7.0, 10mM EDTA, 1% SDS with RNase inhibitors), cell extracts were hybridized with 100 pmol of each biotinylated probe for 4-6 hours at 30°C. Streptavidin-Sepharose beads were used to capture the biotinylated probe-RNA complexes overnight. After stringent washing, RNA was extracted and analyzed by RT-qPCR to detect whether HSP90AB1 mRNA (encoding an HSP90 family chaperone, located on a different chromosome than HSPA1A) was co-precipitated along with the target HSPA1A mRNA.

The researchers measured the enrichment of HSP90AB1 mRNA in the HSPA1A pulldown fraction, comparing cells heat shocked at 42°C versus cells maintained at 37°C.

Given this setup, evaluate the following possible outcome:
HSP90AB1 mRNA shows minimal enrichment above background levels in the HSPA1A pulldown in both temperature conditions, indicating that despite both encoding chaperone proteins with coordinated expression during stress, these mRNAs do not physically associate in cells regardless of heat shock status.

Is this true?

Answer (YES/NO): NO